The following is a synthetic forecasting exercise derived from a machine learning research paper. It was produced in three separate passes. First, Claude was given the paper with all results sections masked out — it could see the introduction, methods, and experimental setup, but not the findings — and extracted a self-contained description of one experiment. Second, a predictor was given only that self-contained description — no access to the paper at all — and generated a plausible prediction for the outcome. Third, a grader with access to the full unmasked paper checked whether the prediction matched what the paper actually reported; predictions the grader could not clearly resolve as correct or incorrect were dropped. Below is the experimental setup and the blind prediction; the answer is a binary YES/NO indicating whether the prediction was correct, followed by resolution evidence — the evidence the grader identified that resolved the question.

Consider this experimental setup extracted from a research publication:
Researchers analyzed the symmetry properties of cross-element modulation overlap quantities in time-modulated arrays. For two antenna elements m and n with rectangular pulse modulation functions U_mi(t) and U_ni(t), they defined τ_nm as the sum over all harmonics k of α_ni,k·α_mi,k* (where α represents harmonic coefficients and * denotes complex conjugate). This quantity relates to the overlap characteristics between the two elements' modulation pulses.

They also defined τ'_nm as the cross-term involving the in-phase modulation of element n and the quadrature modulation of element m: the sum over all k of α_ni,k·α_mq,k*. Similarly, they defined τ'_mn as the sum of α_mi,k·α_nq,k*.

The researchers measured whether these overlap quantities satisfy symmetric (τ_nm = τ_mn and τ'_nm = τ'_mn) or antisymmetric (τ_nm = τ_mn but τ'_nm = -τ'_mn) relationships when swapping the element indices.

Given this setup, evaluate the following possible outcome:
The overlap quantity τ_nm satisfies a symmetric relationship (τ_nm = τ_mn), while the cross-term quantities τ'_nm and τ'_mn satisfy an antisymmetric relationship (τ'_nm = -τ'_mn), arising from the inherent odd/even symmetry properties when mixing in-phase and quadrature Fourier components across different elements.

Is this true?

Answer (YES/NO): YES